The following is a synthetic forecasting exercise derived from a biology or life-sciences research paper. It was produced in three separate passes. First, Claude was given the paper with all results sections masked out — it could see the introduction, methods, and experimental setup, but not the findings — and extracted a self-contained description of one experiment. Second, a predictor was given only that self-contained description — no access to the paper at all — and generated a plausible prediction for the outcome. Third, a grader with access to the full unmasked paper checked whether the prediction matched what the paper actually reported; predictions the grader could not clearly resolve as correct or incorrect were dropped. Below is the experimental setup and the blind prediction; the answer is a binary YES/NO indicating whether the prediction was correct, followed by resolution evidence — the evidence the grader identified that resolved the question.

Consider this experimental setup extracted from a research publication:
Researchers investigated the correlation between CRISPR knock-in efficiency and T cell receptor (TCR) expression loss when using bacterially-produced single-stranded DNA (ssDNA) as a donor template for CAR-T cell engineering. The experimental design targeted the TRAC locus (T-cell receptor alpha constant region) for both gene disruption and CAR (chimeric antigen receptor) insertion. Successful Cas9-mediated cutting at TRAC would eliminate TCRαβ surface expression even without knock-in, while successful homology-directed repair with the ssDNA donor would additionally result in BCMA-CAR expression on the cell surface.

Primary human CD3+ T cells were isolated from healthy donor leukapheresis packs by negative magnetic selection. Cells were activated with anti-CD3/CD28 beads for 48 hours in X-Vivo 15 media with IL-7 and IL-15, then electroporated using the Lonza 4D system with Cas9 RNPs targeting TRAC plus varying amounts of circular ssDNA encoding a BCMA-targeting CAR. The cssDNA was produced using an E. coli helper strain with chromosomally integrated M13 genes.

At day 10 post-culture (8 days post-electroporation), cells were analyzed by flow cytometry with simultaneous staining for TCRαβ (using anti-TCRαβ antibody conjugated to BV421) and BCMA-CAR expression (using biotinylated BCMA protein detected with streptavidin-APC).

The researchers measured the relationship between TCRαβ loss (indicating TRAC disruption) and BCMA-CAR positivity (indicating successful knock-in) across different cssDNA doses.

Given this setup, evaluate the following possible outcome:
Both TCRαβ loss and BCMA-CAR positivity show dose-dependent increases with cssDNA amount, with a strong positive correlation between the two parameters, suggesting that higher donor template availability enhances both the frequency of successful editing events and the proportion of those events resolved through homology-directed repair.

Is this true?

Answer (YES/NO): NO